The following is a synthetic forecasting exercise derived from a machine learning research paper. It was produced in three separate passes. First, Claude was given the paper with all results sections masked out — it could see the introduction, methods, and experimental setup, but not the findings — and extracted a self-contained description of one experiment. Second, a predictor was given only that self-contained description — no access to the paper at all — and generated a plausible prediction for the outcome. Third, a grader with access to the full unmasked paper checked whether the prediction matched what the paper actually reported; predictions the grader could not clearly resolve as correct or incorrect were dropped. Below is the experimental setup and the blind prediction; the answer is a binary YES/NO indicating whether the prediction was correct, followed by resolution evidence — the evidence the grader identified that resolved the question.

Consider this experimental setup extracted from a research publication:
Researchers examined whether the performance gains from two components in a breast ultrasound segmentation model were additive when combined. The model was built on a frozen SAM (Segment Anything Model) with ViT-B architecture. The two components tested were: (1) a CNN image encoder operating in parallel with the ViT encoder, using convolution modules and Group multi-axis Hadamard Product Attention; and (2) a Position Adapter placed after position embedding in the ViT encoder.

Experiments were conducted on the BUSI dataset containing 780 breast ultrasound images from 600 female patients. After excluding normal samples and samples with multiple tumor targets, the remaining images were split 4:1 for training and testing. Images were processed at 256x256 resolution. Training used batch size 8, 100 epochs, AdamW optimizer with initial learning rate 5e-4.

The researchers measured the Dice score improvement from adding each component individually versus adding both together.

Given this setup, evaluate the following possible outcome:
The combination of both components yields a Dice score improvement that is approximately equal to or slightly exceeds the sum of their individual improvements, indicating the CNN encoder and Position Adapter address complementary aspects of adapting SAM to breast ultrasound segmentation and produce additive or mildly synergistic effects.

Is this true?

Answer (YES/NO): NO